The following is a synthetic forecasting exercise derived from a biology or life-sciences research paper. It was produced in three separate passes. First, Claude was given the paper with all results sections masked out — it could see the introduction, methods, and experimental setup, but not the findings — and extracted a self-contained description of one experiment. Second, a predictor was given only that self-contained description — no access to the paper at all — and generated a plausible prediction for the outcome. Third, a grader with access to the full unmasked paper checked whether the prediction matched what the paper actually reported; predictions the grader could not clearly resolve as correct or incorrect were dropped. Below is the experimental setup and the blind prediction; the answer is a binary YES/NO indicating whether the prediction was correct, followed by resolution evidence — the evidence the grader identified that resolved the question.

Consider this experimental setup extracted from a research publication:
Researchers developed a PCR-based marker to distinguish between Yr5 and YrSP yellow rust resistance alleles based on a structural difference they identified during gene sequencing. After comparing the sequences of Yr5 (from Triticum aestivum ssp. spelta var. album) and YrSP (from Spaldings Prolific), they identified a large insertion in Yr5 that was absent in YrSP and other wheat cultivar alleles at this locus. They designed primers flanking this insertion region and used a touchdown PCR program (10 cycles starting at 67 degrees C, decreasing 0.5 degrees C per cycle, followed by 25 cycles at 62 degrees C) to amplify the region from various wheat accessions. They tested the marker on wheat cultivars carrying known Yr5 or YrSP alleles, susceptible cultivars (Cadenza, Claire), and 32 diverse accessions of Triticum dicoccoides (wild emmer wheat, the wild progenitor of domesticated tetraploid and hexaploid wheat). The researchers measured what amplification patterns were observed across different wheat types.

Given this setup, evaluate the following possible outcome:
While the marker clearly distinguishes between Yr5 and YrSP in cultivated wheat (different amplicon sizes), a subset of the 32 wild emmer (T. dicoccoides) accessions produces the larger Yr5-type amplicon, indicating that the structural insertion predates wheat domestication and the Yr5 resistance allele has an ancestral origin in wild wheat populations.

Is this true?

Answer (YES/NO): NO